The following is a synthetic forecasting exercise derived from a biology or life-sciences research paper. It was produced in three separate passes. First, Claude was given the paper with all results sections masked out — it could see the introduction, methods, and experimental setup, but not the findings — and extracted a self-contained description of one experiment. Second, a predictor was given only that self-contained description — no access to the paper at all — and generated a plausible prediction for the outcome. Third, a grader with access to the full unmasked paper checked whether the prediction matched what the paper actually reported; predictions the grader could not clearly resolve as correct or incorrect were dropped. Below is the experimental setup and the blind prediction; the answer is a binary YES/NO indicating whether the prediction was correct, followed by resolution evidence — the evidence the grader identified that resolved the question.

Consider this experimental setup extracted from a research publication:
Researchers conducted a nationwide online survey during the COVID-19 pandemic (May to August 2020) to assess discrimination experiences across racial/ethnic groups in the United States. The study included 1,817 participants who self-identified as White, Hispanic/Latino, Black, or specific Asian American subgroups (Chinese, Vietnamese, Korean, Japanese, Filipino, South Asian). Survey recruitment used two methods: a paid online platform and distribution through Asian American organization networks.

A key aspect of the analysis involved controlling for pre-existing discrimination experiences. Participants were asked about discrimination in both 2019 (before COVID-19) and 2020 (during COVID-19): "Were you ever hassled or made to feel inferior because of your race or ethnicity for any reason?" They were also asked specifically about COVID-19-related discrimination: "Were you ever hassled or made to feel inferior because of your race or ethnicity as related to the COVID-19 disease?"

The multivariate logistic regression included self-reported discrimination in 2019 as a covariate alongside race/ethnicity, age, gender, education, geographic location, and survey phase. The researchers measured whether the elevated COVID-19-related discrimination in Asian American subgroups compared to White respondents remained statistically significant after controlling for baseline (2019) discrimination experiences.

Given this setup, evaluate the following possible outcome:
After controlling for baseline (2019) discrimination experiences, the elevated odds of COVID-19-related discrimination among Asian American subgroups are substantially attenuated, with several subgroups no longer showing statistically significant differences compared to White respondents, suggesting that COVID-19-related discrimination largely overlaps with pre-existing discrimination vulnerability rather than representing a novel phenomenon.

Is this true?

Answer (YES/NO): NO